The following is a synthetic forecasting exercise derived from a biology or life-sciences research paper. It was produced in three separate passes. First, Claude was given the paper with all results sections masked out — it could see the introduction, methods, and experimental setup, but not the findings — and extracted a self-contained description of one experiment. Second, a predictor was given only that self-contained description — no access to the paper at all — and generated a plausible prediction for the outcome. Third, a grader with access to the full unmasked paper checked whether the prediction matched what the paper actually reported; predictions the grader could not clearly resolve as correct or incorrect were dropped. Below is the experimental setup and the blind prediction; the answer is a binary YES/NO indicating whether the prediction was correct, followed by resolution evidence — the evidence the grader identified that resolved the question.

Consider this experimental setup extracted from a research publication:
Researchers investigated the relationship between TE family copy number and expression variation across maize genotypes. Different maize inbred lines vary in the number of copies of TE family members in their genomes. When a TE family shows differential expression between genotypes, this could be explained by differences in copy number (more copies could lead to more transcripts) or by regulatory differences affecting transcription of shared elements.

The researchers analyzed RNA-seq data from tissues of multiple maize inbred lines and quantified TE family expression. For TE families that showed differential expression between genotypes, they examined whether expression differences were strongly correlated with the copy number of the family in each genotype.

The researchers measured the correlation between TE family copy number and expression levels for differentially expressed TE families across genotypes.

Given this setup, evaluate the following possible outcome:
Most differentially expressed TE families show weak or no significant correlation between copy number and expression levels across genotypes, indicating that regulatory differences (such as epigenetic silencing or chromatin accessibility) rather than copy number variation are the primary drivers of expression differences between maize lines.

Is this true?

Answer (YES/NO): YES